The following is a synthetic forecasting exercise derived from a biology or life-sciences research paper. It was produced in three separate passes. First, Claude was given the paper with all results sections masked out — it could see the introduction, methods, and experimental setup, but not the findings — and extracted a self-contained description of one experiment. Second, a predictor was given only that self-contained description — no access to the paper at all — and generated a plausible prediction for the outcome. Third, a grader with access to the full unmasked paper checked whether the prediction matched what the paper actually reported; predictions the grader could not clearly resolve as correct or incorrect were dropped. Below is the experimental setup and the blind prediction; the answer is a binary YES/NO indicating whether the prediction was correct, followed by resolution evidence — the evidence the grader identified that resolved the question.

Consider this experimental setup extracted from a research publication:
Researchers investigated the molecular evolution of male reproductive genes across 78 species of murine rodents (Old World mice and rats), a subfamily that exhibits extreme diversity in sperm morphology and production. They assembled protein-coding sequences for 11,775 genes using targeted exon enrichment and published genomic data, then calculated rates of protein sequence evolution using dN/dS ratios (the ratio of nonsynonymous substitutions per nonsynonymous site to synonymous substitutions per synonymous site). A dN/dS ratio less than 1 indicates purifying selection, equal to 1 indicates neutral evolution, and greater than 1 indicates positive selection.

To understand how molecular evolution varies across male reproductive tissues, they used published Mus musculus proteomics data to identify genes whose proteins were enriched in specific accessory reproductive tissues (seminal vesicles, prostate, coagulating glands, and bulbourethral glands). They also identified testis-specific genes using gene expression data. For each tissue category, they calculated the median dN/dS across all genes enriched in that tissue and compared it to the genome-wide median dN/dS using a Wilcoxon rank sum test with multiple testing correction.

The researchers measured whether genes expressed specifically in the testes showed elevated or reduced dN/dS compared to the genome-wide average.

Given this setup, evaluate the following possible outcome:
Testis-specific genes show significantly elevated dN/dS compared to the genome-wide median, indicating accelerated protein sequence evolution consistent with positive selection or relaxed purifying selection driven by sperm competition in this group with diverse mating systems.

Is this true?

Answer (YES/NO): YES